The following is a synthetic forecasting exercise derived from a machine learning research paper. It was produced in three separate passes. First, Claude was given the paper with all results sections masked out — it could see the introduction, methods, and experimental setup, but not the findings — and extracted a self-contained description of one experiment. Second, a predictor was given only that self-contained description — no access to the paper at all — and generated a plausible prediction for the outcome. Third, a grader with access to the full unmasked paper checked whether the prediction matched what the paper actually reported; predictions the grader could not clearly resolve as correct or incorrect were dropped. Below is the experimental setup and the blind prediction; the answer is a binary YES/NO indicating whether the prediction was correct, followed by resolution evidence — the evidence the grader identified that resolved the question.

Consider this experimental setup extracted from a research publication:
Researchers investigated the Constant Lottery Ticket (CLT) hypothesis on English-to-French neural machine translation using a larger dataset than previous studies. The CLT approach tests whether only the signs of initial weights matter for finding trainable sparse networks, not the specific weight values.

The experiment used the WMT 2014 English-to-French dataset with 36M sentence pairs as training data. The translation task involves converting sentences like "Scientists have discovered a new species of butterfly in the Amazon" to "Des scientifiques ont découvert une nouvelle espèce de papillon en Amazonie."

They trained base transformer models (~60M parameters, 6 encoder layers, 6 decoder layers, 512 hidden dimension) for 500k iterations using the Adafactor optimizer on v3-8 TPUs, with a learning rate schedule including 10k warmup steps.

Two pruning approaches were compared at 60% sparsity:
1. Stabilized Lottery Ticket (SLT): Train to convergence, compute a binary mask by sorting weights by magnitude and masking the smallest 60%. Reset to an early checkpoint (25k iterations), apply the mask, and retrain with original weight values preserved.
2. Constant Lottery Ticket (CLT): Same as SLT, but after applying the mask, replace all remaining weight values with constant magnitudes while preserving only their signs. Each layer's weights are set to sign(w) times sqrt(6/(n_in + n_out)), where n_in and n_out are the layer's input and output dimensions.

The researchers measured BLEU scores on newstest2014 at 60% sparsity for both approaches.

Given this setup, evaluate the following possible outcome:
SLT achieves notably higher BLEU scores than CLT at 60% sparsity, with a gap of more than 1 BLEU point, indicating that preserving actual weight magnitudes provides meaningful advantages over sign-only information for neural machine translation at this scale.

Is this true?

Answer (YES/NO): NO